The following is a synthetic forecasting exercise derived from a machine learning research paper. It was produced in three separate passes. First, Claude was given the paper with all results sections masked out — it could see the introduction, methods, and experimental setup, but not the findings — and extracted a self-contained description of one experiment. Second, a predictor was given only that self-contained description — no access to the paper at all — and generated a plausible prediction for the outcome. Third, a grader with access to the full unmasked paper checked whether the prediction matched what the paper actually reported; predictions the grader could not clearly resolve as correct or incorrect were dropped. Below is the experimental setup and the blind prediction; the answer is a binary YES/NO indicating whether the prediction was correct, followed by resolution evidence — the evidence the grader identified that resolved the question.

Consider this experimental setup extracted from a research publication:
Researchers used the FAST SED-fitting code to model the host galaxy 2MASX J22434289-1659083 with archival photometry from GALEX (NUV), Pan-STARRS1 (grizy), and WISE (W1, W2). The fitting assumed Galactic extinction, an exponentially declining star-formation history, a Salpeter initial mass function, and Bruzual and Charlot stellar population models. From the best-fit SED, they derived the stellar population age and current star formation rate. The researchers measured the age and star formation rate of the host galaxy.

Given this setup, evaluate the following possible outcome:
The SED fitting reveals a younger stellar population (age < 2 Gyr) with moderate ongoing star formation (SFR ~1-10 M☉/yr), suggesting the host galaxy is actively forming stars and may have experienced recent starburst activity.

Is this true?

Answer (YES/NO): NO